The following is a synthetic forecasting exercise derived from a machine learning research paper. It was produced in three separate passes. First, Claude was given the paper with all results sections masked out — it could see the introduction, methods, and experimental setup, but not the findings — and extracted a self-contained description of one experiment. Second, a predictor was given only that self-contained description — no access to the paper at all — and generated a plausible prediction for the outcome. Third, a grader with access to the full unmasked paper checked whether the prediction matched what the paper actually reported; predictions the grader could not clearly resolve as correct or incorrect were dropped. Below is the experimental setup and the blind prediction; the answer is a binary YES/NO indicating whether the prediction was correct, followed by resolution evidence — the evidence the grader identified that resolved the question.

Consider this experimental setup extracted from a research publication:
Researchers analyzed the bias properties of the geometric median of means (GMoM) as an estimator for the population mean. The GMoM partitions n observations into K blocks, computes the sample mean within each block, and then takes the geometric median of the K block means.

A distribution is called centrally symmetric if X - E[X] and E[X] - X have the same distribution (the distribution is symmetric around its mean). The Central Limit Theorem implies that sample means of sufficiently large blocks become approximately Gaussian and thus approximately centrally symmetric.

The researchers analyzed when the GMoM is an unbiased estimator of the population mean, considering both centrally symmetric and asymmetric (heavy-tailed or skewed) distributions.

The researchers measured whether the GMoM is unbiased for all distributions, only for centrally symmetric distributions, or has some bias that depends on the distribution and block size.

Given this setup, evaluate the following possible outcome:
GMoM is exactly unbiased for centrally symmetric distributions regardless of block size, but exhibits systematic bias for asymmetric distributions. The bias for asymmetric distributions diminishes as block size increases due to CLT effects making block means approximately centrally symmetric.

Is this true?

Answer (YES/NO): YES